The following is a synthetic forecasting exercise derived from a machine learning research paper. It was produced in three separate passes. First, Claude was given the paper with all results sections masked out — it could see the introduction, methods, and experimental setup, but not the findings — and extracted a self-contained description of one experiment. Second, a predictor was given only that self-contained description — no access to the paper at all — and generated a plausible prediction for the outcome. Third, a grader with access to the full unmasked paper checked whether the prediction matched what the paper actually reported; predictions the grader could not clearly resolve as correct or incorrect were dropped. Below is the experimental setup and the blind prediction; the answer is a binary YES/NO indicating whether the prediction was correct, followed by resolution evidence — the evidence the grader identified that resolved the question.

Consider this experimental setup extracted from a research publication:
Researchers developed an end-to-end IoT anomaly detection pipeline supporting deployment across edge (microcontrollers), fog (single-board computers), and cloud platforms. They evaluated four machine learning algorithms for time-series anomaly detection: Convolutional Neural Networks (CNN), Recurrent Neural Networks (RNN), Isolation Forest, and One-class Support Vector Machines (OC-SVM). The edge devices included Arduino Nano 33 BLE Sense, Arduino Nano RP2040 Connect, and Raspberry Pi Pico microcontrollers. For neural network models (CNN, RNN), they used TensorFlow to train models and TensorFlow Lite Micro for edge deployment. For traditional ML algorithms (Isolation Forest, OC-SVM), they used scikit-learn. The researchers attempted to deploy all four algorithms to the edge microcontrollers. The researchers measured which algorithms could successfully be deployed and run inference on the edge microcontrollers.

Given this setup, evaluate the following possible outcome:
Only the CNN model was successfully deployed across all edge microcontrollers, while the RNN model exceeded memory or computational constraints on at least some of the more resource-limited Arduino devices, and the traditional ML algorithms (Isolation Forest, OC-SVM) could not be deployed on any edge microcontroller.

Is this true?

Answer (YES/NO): NO